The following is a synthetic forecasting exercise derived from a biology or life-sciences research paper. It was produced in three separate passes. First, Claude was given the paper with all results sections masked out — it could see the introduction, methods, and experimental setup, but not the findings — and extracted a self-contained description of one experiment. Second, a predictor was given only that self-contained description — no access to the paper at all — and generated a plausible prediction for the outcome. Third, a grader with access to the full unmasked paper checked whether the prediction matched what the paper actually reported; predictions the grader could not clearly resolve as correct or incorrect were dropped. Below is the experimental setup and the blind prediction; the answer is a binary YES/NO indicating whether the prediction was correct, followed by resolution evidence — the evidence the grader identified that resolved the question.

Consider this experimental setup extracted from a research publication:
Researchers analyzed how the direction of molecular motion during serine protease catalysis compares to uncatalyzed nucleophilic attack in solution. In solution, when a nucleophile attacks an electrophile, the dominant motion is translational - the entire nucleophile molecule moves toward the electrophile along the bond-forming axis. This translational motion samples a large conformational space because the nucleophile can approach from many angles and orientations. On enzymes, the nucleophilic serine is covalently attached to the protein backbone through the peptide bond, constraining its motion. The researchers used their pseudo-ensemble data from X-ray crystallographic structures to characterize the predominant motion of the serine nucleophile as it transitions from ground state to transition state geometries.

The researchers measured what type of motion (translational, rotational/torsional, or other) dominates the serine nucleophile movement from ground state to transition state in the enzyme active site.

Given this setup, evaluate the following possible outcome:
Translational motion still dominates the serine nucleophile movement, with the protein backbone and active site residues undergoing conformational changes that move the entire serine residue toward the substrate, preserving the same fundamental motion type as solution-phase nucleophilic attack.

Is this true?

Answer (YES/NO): NO